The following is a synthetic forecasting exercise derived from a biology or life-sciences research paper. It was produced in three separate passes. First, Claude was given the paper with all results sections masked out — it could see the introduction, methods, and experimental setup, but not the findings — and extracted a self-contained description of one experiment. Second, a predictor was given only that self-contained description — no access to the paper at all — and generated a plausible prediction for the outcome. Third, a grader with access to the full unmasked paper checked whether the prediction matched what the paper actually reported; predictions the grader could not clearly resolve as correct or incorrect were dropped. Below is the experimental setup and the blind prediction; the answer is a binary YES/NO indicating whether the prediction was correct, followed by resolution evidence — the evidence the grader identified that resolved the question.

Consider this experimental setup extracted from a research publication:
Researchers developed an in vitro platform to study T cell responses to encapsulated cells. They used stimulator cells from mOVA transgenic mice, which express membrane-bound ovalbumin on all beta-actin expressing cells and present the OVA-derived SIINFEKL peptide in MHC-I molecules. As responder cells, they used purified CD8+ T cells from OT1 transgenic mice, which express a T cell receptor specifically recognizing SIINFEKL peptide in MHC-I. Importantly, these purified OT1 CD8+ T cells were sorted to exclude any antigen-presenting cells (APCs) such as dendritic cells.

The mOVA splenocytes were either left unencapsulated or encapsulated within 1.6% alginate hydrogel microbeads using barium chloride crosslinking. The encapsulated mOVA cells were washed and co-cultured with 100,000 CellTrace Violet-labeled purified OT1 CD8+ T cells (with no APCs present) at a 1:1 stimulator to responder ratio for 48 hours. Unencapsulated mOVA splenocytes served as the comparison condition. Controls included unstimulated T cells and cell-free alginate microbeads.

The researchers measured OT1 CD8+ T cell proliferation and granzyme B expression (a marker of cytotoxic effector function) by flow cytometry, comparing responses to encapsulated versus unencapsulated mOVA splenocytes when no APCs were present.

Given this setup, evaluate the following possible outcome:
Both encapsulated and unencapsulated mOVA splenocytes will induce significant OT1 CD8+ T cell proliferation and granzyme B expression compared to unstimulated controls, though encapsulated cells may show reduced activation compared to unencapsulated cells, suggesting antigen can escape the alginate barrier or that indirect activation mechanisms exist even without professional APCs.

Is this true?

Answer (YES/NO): NO